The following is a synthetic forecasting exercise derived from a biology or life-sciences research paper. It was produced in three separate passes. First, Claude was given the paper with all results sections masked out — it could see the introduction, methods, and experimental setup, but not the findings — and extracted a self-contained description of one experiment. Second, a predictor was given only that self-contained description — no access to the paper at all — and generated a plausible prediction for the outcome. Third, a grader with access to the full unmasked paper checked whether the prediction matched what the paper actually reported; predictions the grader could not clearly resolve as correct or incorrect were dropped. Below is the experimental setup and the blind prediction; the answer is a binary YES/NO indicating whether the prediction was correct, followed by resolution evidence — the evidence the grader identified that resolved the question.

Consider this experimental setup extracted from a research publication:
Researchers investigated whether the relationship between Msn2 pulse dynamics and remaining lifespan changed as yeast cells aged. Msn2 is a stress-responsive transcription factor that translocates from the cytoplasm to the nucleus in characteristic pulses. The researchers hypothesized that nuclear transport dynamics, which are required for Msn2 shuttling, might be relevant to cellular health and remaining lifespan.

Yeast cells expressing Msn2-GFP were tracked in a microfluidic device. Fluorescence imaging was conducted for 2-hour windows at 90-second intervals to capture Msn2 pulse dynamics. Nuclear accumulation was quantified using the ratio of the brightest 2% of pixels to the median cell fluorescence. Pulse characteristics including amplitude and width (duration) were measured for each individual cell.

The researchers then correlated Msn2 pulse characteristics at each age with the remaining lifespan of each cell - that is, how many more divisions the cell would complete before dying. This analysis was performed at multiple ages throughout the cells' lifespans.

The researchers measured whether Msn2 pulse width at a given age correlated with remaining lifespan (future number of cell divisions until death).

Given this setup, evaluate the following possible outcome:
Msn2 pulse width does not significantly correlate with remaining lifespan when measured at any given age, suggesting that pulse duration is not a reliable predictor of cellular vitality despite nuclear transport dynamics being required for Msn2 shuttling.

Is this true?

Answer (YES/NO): NO